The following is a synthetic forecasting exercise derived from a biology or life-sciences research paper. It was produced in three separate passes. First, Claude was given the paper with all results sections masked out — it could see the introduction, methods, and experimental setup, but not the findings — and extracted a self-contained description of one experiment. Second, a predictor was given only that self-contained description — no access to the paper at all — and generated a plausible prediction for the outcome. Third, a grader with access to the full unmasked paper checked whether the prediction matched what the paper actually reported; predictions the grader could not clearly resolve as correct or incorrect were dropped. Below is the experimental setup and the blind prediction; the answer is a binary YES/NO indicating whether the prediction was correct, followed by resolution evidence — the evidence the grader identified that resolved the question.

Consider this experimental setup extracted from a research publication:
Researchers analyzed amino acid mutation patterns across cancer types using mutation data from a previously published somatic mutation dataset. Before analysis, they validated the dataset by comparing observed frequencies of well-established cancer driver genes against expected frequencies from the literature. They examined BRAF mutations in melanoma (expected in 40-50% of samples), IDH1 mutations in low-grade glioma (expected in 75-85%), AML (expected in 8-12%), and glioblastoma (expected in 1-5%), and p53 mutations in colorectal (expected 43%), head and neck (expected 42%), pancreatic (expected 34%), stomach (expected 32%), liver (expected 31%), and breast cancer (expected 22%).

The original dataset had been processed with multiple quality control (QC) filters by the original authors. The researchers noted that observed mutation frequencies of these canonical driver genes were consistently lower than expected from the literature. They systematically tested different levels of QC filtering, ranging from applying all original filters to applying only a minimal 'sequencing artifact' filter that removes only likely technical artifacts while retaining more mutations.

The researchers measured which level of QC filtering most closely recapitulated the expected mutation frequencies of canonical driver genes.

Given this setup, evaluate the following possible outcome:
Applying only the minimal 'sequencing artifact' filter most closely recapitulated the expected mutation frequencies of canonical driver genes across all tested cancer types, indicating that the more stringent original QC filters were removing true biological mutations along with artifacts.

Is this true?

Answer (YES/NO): YES